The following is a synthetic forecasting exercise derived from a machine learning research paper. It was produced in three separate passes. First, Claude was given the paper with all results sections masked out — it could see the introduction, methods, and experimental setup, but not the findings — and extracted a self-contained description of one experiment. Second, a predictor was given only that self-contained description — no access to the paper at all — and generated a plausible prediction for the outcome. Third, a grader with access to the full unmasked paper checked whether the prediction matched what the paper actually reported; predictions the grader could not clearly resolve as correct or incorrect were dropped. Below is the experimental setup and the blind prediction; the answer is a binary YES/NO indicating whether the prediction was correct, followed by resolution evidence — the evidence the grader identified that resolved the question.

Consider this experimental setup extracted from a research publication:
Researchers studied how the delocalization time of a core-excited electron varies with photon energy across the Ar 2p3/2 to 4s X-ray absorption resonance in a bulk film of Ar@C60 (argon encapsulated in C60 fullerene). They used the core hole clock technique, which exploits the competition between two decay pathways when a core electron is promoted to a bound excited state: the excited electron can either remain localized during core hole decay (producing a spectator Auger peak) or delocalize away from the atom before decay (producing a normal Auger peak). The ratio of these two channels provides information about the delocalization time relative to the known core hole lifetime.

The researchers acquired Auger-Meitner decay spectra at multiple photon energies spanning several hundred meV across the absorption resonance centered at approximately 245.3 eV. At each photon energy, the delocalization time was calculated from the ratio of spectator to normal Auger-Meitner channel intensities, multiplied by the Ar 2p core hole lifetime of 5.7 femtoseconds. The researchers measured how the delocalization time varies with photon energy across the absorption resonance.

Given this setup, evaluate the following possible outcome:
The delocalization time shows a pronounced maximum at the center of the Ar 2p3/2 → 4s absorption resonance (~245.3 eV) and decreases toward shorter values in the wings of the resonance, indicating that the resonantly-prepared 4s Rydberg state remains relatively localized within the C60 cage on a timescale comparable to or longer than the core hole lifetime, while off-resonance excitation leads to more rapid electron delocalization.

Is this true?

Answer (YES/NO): NO